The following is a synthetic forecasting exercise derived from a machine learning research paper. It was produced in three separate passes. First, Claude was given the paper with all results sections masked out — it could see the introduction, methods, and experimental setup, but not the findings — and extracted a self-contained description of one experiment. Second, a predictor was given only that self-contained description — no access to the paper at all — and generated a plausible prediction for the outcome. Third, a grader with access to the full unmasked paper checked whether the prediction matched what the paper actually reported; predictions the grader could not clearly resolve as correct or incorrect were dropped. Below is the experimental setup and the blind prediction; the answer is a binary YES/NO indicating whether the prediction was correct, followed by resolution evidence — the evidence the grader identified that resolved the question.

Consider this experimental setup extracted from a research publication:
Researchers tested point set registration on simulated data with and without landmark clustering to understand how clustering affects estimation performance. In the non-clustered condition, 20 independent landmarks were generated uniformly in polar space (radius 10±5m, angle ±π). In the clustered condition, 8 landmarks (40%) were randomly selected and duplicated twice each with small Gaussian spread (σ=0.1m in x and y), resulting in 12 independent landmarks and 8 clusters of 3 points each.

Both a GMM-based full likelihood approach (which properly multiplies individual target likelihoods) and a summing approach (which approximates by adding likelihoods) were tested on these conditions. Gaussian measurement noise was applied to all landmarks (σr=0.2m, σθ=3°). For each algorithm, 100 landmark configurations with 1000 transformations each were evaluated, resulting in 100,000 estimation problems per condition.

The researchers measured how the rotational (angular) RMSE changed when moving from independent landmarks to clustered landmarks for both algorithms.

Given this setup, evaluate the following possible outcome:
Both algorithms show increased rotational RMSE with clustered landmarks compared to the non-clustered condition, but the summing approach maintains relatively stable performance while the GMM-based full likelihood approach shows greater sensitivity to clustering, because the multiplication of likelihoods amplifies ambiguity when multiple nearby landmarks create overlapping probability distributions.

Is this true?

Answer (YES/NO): NO